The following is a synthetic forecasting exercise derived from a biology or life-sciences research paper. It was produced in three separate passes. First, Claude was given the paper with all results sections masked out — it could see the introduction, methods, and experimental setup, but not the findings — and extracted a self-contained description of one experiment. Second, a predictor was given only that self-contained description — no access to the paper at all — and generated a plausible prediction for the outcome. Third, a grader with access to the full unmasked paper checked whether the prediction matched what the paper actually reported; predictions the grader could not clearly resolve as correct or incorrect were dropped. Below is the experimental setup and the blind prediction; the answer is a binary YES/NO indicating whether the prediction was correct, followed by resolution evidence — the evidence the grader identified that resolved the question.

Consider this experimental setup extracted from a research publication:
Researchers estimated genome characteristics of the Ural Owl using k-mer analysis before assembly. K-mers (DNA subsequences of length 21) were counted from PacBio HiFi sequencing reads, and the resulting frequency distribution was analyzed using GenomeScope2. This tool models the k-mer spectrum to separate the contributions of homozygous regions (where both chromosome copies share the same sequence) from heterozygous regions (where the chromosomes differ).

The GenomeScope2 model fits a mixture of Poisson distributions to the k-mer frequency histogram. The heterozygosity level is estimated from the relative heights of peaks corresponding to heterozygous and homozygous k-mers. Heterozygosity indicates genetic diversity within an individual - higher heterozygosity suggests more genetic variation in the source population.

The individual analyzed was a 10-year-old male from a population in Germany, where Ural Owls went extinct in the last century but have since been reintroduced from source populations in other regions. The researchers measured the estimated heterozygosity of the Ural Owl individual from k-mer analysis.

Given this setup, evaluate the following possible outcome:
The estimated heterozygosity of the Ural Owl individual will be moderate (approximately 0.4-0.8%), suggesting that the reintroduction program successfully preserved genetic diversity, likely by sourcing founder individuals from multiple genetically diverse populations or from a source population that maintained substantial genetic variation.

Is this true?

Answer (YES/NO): NO